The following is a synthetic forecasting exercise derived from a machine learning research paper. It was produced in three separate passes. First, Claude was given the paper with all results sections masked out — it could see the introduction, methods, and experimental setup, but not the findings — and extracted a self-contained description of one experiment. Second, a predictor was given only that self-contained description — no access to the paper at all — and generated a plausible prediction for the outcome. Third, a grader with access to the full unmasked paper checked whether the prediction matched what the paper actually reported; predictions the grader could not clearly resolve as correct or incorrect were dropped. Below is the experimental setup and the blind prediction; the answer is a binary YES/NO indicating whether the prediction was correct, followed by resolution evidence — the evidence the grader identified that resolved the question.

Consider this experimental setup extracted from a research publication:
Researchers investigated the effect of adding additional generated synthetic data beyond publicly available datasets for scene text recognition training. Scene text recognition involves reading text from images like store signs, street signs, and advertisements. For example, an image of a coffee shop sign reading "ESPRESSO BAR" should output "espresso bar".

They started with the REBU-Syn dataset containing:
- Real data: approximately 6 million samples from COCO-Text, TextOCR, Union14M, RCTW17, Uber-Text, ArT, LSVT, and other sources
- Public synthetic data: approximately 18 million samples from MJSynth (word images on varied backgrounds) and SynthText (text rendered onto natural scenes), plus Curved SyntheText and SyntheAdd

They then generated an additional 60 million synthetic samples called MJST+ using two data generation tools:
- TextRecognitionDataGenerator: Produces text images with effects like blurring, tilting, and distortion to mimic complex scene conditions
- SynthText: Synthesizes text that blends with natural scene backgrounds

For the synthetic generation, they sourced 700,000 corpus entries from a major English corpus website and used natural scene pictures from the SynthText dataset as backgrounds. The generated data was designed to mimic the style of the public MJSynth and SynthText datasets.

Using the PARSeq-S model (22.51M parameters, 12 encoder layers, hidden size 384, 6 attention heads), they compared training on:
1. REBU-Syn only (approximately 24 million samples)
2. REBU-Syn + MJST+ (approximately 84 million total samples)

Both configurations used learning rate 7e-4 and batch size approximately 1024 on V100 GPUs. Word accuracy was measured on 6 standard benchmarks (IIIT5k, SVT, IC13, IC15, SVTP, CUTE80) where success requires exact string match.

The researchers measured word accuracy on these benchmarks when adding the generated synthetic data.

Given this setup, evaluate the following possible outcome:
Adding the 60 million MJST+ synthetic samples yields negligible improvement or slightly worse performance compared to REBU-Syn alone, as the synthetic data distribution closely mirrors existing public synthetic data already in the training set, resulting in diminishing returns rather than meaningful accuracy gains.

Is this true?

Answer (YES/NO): NO